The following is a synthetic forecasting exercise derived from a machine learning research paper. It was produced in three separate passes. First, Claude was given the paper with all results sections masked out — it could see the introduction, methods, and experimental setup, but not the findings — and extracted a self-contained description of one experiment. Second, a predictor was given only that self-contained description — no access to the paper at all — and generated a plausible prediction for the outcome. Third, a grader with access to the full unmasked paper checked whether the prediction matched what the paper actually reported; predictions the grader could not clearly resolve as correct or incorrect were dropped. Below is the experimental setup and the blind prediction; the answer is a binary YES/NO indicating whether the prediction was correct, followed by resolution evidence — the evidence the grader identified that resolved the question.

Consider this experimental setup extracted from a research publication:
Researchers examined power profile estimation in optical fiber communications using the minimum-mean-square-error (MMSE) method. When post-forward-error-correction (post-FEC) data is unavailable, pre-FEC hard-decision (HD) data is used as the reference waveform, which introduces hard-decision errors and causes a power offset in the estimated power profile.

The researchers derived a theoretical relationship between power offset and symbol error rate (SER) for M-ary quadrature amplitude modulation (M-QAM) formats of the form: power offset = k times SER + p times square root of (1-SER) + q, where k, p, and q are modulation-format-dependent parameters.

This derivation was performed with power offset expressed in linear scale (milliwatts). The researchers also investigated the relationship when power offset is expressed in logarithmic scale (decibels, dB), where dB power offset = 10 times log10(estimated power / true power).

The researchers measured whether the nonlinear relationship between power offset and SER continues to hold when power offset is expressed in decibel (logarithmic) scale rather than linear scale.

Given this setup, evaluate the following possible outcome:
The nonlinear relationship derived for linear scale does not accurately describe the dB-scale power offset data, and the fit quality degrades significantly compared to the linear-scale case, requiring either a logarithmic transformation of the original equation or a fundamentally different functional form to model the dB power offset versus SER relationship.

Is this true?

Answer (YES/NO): YES